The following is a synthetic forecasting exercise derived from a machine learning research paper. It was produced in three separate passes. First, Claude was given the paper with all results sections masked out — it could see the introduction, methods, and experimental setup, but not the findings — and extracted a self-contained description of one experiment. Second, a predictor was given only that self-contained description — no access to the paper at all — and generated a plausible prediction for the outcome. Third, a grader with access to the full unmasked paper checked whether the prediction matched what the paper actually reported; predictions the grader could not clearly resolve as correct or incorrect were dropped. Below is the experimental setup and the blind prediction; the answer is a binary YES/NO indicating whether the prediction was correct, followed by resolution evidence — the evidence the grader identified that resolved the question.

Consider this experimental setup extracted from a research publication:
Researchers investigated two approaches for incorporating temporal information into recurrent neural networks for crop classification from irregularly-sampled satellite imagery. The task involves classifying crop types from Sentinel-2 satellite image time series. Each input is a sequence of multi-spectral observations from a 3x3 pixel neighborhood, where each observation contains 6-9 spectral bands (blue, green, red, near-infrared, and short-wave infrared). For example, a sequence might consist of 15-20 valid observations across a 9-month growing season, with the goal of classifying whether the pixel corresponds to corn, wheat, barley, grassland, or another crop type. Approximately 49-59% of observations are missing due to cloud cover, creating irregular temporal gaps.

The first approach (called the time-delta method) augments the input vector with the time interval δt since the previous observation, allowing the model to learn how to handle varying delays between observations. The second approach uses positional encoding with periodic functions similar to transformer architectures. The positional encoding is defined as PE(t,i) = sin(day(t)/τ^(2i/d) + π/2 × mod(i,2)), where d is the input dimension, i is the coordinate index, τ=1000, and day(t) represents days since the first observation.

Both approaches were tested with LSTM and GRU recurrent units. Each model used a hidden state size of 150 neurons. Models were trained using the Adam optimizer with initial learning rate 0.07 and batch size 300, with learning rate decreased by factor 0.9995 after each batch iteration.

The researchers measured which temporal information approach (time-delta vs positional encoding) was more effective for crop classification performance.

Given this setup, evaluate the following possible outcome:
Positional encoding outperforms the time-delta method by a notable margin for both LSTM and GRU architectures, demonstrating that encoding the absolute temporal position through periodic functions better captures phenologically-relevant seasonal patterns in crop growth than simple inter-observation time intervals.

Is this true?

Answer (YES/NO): NO